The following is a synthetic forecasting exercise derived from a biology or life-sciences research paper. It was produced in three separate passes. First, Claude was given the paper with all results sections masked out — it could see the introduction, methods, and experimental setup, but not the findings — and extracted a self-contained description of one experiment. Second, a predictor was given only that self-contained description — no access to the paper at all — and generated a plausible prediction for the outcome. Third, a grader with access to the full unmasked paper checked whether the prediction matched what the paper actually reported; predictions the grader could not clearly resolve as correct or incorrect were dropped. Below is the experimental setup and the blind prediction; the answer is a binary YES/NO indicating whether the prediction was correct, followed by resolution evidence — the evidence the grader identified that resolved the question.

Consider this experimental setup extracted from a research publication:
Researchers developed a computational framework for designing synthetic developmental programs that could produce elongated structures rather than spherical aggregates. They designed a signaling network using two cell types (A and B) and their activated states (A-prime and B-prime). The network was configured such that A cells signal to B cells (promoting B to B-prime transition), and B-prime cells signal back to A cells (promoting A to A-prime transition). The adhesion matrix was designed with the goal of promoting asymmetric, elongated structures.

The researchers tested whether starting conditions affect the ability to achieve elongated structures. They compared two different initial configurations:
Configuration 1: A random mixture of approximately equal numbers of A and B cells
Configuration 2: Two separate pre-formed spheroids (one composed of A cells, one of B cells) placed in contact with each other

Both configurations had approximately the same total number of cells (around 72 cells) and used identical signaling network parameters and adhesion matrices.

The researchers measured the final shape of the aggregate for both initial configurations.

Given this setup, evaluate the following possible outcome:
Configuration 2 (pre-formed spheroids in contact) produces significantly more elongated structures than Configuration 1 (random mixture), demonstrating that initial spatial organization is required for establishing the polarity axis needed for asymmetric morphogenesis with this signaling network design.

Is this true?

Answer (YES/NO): YES